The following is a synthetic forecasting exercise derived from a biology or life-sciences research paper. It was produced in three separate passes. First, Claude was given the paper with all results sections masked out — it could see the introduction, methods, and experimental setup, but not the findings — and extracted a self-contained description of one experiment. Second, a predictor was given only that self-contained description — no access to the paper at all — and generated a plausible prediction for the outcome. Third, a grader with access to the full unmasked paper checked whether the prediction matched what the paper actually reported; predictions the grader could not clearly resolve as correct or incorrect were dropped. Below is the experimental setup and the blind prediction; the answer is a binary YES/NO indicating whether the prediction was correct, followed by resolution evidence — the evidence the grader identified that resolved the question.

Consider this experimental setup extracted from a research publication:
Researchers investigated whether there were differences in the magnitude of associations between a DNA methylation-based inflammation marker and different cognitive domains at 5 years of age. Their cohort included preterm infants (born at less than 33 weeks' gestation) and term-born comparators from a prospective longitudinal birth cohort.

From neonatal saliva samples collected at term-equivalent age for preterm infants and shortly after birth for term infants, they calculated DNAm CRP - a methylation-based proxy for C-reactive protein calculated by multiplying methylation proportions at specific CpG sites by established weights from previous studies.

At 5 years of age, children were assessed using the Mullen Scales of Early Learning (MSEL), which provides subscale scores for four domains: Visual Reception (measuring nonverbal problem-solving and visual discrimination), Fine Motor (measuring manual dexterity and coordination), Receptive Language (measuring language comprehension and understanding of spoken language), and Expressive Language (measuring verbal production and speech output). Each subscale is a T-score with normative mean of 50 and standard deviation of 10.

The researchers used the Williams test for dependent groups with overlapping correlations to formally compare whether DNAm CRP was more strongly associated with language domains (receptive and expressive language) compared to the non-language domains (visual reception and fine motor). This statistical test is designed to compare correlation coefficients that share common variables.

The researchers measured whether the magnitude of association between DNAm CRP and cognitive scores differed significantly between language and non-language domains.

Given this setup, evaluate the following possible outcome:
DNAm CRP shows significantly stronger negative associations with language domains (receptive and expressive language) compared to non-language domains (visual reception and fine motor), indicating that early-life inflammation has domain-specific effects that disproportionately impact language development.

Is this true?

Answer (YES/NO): NO